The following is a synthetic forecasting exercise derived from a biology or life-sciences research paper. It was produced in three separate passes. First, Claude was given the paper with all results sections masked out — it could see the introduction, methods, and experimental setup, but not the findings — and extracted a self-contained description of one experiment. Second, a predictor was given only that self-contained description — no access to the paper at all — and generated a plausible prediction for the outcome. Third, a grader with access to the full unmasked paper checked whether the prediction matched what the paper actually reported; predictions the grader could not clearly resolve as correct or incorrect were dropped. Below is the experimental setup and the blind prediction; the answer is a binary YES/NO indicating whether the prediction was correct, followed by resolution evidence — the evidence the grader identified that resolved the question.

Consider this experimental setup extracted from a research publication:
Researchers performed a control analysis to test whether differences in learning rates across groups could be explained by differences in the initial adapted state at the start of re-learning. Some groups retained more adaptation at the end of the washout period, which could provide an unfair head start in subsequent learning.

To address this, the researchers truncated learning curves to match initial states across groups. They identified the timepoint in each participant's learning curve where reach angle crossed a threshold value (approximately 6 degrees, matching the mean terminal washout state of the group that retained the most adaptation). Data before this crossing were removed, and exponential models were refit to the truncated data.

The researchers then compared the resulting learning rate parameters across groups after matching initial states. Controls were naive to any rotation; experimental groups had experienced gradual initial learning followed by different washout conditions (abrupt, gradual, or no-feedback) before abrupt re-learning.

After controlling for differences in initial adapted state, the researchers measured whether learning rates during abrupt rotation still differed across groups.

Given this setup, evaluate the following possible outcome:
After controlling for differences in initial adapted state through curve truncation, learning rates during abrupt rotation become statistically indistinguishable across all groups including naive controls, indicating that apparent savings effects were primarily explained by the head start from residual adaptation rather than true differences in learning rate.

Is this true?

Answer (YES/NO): NO